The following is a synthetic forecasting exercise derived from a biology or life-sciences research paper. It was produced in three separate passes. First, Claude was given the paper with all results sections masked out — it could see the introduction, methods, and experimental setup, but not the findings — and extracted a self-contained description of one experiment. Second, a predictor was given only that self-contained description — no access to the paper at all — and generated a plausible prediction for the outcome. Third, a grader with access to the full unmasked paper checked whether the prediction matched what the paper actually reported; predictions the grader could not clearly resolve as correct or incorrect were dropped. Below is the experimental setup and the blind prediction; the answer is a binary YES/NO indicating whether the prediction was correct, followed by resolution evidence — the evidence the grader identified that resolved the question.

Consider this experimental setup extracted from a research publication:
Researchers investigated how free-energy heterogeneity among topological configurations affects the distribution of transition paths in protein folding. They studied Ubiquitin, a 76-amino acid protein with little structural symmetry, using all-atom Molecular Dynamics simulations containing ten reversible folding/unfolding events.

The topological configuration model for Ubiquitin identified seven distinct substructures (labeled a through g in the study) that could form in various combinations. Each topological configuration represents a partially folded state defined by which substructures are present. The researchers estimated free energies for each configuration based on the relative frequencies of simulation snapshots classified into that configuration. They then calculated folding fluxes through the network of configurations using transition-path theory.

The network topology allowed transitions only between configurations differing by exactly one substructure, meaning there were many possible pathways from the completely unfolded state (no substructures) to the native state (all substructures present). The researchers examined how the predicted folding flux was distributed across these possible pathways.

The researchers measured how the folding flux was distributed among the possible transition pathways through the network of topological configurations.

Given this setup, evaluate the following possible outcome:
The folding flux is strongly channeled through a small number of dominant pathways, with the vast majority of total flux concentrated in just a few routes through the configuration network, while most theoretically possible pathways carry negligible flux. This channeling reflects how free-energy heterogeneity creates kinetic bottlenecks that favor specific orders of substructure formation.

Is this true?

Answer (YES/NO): YES